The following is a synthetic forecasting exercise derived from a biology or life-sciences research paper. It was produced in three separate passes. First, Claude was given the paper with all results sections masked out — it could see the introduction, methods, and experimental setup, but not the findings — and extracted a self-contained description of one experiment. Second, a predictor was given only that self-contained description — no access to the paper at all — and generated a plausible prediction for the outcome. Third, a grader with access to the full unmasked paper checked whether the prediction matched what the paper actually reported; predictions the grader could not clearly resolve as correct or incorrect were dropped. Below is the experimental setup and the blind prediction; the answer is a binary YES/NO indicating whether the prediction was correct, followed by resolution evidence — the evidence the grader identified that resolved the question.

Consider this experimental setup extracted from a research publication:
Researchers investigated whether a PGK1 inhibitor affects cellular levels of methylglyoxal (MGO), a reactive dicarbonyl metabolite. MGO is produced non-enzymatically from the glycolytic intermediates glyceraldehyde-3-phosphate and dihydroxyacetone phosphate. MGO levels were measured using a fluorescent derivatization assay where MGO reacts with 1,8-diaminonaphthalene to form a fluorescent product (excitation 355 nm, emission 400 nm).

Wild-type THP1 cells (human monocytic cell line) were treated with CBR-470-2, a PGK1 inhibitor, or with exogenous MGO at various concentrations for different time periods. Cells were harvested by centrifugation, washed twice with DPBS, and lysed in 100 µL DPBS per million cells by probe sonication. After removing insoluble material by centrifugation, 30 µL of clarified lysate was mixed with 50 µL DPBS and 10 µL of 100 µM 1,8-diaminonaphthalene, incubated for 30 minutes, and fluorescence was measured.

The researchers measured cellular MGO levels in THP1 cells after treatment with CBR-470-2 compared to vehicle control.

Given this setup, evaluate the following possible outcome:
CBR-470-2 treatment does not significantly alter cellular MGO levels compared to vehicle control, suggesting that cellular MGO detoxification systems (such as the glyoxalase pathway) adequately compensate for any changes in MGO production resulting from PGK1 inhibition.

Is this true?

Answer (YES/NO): NO